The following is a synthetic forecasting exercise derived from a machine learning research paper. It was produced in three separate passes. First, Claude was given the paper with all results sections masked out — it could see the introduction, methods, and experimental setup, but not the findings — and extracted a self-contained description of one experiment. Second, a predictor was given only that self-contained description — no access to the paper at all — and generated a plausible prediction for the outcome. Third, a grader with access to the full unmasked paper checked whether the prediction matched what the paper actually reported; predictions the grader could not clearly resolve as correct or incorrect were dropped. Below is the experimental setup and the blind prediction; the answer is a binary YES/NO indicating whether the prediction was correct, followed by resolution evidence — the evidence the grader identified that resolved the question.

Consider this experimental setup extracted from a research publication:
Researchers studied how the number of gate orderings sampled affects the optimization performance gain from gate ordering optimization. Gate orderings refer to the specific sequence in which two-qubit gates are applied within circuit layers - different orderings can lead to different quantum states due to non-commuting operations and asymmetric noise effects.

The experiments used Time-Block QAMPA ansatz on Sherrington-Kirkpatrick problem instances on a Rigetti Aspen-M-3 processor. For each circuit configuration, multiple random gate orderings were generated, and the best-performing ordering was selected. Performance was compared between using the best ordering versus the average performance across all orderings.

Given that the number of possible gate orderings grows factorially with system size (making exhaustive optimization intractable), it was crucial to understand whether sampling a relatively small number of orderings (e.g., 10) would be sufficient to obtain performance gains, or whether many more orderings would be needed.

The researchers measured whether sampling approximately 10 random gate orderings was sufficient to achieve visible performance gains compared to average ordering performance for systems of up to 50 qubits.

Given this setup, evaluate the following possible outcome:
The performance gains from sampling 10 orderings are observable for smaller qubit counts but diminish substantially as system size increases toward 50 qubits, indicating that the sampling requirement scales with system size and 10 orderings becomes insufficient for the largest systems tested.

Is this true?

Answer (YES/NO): NO